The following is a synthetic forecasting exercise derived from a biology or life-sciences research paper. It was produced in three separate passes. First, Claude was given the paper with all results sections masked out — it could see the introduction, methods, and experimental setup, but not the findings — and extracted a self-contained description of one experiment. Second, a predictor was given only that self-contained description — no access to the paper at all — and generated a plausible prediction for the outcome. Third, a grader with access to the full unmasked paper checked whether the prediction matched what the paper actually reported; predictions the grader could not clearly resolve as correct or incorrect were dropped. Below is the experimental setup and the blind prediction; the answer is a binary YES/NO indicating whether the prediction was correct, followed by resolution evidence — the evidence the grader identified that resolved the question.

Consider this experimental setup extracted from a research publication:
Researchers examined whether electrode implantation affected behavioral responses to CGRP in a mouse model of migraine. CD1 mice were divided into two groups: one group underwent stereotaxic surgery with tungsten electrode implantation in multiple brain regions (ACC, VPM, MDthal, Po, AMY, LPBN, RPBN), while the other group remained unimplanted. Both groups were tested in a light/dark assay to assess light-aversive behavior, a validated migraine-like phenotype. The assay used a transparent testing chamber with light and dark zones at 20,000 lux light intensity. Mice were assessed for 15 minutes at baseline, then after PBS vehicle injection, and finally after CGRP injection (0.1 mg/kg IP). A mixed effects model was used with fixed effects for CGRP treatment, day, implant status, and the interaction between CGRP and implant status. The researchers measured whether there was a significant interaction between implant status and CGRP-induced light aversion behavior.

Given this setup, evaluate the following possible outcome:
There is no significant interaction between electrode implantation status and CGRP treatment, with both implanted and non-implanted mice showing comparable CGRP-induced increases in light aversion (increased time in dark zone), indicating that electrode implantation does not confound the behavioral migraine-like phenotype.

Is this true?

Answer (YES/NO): YES